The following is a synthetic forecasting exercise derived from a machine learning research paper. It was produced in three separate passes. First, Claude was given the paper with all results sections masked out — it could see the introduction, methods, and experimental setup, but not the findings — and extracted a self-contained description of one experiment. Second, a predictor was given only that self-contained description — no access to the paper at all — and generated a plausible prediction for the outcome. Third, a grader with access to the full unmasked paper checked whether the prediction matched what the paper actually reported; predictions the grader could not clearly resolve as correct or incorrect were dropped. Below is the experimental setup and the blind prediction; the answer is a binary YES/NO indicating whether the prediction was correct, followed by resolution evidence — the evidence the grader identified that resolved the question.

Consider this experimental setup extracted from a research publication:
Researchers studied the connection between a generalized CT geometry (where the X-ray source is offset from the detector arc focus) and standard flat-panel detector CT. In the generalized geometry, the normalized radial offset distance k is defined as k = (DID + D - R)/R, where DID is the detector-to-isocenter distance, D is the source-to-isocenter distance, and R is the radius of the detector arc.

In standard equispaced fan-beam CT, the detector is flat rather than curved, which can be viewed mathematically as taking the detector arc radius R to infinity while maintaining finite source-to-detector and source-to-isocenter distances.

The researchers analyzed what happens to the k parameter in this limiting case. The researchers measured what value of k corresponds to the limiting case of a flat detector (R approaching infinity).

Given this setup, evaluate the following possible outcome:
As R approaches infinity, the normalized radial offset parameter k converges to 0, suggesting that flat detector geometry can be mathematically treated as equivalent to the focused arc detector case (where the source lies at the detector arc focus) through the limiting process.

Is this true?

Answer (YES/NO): NO